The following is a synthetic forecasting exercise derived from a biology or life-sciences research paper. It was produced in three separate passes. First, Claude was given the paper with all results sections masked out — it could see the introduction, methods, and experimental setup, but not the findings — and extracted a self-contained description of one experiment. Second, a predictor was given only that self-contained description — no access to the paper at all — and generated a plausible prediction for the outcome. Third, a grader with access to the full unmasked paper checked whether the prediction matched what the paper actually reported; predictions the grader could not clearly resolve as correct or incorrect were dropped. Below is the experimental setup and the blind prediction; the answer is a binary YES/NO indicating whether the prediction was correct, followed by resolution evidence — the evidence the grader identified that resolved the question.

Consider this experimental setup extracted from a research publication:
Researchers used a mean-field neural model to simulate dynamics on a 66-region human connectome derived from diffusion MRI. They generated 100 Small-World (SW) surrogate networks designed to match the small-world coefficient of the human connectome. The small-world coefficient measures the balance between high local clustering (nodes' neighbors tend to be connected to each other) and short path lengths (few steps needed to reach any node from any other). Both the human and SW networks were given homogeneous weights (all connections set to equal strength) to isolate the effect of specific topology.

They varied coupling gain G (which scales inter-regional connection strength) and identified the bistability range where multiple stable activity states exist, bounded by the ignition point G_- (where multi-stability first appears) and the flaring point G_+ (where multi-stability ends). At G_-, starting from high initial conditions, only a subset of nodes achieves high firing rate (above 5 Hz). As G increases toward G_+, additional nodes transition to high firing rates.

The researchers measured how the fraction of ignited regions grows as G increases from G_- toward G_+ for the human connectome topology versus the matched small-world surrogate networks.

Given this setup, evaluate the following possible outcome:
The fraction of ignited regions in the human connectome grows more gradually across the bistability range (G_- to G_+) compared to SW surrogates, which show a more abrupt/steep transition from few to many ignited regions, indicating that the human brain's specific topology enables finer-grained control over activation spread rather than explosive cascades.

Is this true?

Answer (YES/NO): YES